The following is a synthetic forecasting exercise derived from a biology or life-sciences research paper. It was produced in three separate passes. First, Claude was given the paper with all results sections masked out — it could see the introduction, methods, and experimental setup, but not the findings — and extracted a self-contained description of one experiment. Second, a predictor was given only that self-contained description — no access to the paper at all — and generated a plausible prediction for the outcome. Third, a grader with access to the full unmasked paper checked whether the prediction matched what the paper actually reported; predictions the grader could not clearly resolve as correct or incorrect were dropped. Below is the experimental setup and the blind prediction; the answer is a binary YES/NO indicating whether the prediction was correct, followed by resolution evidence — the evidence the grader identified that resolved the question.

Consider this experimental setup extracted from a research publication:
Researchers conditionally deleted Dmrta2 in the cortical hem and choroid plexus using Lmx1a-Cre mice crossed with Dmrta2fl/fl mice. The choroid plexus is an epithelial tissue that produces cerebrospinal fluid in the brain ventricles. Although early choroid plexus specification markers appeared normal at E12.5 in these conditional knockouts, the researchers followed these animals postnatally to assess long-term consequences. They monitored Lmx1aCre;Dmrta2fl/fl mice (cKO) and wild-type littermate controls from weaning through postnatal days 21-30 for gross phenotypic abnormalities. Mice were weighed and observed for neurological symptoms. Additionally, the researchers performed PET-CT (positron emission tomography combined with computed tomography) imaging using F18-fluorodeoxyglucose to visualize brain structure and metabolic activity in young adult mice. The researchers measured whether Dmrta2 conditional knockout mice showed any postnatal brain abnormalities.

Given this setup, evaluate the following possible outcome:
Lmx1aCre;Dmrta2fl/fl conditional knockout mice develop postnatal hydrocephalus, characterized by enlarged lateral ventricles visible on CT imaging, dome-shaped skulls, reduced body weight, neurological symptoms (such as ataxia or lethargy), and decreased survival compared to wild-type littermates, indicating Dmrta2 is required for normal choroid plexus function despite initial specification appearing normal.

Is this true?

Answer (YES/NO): NO